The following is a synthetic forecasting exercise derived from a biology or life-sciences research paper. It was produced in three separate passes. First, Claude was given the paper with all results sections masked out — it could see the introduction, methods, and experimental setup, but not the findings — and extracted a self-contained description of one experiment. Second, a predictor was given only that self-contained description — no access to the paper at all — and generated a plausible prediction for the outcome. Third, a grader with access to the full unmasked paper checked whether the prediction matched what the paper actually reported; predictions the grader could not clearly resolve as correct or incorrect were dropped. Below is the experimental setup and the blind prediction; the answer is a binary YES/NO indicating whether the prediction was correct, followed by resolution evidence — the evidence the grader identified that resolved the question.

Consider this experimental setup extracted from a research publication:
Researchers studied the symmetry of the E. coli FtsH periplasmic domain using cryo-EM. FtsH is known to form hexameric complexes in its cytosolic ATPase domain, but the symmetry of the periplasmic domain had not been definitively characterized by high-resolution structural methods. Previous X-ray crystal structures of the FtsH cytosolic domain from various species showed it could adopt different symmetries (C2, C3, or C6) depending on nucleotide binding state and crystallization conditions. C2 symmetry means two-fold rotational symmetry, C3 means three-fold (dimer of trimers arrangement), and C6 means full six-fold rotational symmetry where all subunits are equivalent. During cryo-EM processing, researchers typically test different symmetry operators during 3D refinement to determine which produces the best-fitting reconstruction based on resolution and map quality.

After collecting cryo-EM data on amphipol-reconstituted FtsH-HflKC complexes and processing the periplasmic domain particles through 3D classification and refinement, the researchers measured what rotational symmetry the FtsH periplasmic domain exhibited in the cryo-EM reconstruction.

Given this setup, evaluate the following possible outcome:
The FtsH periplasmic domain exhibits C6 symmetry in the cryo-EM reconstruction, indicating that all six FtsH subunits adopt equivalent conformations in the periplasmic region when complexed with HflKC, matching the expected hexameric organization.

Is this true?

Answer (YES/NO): YES